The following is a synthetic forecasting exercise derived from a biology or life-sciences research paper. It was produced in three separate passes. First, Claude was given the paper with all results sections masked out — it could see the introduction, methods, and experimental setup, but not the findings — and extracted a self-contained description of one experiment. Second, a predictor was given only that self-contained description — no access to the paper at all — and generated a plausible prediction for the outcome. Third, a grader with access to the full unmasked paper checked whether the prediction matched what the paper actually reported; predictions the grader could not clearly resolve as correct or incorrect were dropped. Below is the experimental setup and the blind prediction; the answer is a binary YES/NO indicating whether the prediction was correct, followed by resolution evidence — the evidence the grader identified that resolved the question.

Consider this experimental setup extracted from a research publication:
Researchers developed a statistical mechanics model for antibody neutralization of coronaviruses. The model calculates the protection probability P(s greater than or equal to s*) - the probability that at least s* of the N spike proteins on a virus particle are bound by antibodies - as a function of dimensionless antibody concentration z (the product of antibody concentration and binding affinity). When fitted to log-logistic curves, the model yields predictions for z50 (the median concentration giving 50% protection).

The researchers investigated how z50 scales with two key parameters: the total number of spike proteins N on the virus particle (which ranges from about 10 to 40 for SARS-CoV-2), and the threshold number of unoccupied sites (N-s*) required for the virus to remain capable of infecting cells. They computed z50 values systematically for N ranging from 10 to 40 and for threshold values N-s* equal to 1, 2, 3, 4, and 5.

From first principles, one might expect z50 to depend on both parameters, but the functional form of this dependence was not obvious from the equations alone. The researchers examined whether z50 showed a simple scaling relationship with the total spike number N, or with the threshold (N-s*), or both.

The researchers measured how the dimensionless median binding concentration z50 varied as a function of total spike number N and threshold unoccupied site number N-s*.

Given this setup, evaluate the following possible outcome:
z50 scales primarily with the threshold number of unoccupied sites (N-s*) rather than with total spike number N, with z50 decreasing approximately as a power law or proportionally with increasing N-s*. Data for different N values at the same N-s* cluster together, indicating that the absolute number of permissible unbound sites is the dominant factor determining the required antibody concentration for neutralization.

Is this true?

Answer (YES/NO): NO